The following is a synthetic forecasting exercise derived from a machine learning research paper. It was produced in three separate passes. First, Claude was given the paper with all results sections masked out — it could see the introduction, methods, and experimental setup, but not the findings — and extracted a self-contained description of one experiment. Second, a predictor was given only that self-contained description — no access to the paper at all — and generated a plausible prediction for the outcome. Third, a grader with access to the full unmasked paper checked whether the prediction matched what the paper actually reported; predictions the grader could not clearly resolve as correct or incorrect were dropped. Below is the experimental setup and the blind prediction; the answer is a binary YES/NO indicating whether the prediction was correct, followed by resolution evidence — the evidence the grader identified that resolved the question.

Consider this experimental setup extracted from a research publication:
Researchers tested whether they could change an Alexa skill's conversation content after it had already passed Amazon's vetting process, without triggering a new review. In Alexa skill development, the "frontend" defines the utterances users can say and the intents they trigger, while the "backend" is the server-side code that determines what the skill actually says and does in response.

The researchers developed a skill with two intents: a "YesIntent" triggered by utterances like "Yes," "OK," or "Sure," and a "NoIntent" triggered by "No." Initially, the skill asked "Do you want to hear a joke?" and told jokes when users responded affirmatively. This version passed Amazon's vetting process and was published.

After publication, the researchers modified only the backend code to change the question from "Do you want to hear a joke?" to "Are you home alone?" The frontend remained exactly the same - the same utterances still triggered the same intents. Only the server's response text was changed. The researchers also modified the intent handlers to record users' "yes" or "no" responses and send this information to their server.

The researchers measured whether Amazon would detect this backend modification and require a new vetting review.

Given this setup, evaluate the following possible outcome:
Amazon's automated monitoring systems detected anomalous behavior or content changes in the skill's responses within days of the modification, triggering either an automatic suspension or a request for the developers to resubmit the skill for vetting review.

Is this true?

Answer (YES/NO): NO